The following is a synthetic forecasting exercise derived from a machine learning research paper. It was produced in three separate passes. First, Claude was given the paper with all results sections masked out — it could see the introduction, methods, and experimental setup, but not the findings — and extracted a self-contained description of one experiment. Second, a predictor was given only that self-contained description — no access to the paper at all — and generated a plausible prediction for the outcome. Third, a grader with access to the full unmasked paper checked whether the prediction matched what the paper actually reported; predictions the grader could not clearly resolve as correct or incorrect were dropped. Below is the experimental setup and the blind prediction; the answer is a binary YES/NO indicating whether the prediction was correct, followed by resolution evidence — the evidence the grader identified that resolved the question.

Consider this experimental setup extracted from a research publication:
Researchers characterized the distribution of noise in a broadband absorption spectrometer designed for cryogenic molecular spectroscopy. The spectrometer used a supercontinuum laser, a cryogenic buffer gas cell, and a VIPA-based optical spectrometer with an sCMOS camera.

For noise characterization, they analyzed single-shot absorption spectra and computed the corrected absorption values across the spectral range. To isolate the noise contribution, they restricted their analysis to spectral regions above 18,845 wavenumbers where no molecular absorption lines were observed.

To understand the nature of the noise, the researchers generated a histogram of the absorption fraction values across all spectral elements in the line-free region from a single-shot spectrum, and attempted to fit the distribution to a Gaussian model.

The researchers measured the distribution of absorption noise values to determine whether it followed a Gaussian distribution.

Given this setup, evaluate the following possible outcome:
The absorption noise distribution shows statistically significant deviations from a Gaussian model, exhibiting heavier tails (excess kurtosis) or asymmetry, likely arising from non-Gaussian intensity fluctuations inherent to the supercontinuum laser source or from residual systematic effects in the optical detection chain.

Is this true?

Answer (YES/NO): NO